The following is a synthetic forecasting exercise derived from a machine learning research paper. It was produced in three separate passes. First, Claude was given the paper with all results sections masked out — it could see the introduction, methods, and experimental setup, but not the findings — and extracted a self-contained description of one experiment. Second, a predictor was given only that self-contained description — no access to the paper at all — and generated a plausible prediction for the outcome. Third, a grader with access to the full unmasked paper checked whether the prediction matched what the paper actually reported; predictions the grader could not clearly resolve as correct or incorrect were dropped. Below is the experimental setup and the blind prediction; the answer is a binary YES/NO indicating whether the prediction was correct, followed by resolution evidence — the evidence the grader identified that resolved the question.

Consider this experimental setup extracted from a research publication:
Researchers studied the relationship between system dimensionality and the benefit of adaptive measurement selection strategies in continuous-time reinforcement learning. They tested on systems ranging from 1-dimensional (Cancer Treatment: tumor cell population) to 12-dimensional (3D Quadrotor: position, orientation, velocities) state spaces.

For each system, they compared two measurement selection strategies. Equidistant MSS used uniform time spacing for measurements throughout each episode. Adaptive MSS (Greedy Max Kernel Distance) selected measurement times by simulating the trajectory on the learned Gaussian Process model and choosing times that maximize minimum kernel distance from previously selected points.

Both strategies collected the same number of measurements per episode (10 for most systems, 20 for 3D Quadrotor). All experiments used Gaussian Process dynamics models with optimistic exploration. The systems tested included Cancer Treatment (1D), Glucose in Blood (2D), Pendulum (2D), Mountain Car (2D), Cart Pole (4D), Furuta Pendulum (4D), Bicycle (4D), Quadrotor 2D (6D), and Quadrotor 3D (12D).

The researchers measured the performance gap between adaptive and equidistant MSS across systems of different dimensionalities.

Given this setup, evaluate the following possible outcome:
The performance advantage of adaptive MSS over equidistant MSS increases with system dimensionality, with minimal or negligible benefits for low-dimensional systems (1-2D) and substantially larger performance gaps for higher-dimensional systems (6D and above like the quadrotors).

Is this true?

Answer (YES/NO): NO